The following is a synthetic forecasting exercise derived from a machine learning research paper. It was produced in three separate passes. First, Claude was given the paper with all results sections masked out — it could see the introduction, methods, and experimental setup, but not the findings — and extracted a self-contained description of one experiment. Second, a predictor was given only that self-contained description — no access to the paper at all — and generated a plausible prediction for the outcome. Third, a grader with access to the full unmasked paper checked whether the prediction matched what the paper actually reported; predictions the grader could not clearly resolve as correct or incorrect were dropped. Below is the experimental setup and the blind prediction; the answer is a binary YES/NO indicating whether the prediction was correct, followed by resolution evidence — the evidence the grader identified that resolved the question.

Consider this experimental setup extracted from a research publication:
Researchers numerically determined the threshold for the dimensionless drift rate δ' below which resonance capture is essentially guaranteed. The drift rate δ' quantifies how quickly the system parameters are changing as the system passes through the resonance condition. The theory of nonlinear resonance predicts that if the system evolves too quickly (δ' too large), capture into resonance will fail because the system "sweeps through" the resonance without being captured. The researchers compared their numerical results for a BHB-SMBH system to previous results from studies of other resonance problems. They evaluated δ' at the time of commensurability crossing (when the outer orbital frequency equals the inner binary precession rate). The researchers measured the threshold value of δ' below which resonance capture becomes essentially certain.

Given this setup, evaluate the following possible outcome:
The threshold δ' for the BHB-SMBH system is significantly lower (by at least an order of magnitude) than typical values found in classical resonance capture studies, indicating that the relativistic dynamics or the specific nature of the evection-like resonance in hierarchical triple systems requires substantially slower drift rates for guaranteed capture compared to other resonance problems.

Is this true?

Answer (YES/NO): NO